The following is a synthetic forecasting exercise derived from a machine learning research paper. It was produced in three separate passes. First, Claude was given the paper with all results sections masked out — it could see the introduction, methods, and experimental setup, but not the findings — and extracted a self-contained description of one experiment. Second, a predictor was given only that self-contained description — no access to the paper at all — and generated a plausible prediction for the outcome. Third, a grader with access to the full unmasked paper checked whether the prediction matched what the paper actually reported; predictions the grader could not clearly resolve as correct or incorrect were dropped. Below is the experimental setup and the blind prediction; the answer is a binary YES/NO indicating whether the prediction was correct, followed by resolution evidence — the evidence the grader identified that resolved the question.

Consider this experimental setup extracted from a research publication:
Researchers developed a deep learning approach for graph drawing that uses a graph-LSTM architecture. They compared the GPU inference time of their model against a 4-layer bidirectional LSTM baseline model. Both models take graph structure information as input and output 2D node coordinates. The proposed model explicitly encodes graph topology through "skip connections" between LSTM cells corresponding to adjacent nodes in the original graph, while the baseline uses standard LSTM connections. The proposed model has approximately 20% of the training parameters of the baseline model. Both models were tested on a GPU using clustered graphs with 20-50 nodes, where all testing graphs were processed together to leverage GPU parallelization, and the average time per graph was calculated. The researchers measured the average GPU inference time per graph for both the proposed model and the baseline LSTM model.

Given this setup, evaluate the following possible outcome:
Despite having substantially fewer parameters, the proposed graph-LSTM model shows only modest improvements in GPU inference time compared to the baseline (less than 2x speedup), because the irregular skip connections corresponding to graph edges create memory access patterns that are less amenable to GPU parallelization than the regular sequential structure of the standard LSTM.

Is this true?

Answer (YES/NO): NO